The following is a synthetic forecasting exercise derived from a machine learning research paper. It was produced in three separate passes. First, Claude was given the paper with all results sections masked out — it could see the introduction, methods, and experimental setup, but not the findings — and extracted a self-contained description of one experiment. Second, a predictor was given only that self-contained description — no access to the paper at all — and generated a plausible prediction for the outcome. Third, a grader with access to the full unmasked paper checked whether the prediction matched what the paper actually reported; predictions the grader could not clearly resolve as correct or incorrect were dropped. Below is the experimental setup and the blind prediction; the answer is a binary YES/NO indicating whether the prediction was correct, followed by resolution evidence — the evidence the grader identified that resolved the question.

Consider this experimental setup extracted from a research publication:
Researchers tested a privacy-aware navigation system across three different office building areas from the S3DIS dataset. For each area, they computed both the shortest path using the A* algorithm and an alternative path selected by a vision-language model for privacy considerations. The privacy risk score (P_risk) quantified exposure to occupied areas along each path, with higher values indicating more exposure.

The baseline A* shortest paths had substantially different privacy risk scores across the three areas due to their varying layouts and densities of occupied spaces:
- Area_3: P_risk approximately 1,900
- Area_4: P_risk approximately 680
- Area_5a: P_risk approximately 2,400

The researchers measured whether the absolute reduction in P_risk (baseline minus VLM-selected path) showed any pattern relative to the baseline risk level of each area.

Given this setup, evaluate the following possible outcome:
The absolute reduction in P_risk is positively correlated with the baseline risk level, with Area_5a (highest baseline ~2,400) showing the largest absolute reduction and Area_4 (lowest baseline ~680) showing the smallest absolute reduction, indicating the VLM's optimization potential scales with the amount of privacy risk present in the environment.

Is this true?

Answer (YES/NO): NO